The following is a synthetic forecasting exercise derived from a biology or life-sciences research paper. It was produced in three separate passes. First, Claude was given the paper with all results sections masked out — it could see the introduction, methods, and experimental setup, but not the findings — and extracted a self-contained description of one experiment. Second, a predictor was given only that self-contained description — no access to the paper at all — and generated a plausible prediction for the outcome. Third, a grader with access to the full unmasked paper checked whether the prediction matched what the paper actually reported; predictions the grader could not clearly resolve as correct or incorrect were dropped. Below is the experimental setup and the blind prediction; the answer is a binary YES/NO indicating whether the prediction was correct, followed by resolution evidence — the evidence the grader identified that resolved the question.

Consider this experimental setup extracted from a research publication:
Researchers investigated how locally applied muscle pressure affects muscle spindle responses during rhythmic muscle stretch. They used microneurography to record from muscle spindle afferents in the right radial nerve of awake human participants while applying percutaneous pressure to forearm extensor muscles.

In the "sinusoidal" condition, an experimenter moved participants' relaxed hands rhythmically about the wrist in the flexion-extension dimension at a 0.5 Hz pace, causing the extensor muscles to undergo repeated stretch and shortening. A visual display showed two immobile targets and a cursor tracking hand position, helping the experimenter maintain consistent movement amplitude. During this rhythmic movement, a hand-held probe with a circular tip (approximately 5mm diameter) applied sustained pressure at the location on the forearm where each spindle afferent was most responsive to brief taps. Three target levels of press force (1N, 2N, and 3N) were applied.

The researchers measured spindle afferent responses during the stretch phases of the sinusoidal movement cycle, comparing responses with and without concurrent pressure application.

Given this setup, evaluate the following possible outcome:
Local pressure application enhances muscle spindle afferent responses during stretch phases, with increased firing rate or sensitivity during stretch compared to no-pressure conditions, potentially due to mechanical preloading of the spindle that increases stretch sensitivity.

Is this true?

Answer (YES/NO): YES